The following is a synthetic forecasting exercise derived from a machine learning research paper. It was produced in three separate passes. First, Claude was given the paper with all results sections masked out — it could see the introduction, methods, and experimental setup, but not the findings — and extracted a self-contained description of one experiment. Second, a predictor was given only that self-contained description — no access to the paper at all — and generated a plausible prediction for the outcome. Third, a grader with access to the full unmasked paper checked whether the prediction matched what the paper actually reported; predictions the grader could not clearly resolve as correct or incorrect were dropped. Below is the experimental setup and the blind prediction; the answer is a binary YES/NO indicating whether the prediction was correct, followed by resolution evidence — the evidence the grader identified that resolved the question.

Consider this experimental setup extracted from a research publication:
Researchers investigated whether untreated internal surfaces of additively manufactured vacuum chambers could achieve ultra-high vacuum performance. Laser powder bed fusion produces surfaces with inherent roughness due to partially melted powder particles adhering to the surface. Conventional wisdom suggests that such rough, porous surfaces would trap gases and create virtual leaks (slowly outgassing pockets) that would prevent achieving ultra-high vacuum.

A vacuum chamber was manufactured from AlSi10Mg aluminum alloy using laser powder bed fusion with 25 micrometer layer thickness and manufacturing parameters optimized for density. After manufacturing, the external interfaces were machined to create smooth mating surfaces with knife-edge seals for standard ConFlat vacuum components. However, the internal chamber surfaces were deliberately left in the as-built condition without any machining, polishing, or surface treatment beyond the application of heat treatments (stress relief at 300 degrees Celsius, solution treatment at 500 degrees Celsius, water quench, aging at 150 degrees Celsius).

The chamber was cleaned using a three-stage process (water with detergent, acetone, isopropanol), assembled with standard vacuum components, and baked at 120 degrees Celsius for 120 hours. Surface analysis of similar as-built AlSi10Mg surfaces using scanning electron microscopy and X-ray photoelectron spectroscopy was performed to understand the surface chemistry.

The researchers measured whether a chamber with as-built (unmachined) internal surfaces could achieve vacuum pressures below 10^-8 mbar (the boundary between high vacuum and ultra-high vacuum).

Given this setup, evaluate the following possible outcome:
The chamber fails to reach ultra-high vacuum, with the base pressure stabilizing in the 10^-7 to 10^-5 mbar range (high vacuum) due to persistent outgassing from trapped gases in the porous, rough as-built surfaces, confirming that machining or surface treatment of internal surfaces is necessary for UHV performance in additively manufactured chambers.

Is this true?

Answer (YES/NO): NO